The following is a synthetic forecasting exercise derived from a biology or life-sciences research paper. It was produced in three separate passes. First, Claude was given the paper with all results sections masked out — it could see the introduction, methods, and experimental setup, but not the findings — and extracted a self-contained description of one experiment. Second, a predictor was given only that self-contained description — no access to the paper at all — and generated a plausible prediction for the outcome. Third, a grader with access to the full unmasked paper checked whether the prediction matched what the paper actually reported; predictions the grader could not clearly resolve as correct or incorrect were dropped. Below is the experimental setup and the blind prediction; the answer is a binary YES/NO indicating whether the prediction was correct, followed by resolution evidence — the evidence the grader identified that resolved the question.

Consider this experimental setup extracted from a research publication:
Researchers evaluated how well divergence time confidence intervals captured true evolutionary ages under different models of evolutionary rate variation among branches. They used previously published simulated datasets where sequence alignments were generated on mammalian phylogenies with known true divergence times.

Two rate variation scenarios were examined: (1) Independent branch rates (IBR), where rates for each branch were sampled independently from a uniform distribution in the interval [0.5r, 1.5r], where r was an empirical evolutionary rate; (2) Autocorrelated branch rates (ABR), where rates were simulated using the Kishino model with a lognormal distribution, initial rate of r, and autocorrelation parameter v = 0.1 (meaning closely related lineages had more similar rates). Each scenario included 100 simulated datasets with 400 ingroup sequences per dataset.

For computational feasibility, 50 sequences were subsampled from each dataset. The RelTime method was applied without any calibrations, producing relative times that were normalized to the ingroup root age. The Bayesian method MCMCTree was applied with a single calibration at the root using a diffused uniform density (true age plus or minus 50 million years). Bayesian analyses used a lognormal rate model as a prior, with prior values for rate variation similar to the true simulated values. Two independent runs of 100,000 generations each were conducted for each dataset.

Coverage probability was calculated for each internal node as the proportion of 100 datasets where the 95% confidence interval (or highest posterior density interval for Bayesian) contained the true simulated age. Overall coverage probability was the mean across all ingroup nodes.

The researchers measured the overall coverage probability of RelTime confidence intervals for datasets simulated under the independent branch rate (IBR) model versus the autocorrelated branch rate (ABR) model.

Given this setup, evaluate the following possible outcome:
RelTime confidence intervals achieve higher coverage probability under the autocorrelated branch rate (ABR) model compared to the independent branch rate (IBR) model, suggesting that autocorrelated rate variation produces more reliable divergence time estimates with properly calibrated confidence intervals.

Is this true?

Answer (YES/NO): NO